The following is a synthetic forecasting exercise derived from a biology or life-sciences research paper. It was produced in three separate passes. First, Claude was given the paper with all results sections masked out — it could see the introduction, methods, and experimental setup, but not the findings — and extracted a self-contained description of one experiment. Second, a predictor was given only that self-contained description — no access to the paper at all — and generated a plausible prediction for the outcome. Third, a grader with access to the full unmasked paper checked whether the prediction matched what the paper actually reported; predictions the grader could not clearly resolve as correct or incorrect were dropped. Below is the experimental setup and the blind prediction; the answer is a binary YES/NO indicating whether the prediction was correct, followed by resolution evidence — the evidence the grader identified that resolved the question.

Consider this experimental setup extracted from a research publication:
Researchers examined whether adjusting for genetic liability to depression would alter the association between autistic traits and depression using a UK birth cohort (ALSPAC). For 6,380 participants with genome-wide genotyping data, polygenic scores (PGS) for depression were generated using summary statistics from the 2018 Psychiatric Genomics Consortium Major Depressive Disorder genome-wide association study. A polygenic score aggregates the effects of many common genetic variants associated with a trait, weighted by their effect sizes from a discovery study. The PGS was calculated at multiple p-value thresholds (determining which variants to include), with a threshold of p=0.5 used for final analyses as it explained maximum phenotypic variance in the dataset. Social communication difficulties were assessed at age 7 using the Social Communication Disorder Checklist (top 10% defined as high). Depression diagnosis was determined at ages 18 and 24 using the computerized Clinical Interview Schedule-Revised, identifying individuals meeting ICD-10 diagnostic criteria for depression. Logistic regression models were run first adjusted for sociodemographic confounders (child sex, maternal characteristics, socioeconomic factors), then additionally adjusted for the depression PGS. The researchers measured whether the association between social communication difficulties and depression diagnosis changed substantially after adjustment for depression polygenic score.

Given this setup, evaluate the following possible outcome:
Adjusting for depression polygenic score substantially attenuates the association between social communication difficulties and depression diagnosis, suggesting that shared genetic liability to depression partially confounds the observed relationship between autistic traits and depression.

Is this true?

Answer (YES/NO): NO